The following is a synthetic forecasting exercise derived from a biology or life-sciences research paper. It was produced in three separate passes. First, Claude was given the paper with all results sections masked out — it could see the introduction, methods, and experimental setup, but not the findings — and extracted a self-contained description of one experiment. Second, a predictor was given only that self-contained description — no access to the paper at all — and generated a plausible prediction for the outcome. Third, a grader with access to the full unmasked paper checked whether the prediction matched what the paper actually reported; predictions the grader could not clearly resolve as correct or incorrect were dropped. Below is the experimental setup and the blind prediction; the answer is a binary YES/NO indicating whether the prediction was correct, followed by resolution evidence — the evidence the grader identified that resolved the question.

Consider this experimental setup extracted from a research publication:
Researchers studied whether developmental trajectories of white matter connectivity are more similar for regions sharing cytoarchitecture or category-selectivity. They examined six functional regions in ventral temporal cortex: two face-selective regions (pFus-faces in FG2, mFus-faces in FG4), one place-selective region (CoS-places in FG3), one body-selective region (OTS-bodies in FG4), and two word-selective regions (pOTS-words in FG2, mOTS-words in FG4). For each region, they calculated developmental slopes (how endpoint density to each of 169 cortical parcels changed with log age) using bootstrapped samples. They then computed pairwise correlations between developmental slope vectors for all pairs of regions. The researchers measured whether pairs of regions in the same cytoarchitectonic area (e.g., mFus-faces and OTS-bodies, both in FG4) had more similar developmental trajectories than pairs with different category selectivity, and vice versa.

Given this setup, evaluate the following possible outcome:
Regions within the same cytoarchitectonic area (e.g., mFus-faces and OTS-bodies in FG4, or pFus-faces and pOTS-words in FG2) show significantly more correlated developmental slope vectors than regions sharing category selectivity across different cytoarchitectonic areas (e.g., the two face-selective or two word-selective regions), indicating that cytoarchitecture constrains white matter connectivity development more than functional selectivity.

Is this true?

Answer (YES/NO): YES